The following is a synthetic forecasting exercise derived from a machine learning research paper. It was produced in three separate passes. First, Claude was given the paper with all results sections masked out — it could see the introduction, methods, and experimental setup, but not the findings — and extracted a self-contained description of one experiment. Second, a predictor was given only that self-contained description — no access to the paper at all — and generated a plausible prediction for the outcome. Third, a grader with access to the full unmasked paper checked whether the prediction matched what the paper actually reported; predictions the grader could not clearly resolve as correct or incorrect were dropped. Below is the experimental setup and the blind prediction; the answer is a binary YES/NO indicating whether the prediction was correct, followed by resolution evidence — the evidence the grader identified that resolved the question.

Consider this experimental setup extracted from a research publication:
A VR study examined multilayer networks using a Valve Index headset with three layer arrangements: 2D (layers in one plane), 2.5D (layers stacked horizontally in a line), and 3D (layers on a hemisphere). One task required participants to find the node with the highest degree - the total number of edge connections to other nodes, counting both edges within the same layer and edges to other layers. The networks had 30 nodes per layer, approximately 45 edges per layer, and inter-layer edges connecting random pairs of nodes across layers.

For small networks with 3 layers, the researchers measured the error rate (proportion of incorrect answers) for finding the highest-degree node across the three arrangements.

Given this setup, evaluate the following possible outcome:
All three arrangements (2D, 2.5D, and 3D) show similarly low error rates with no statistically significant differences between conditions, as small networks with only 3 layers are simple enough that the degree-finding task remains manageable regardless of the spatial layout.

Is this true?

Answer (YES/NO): NO